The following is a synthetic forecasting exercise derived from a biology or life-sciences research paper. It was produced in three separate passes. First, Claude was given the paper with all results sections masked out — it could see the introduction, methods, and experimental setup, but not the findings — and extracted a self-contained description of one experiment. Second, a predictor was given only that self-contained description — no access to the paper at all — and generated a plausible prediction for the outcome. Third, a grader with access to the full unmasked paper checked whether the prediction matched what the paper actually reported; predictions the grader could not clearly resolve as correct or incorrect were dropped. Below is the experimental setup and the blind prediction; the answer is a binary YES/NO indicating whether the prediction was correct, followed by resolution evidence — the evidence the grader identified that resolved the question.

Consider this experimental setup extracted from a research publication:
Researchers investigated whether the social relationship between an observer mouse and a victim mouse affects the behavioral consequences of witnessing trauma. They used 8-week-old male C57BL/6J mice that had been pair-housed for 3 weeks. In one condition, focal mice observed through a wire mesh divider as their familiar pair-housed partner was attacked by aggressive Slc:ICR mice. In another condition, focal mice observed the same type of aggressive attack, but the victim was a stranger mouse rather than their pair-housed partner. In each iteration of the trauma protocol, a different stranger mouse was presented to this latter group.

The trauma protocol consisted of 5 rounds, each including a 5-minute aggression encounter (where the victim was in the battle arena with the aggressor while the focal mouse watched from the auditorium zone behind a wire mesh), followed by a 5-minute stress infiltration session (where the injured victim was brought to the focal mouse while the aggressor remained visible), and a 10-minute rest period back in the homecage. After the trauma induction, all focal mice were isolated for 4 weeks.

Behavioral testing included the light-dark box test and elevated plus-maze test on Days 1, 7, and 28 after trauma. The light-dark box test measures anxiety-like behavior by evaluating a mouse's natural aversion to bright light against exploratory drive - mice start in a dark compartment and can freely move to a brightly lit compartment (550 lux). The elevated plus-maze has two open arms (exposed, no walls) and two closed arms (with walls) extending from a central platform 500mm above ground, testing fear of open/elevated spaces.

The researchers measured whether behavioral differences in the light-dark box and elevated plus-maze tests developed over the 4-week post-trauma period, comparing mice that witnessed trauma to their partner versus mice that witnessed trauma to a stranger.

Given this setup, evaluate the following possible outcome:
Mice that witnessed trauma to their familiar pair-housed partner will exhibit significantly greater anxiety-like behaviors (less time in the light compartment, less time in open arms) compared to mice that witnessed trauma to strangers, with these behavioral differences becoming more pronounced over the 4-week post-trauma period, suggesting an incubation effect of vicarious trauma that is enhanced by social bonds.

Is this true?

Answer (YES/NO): NO